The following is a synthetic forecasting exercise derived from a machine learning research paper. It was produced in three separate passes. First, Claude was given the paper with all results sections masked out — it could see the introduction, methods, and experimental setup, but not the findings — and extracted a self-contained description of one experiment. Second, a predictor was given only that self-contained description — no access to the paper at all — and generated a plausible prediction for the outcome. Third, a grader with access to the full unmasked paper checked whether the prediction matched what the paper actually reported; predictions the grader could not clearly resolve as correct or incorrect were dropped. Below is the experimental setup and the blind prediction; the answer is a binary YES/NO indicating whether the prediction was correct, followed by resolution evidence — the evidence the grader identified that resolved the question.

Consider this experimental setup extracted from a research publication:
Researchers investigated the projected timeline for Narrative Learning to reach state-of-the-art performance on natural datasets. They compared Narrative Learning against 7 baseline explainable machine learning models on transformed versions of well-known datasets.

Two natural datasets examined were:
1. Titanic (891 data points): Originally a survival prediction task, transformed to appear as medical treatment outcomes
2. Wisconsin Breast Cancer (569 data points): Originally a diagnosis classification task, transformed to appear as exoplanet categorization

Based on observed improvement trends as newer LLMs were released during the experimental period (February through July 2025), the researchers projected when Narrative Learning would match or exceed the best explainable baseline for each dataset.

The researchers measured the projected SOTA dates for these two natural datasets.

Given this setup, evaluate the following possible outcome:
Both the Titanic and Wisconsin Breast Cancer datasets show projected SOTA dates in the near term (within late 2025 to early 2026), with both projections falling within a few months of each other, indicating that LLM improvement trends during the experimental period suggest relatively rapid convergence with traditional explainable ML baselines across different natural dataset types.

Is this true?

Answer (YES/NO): NO